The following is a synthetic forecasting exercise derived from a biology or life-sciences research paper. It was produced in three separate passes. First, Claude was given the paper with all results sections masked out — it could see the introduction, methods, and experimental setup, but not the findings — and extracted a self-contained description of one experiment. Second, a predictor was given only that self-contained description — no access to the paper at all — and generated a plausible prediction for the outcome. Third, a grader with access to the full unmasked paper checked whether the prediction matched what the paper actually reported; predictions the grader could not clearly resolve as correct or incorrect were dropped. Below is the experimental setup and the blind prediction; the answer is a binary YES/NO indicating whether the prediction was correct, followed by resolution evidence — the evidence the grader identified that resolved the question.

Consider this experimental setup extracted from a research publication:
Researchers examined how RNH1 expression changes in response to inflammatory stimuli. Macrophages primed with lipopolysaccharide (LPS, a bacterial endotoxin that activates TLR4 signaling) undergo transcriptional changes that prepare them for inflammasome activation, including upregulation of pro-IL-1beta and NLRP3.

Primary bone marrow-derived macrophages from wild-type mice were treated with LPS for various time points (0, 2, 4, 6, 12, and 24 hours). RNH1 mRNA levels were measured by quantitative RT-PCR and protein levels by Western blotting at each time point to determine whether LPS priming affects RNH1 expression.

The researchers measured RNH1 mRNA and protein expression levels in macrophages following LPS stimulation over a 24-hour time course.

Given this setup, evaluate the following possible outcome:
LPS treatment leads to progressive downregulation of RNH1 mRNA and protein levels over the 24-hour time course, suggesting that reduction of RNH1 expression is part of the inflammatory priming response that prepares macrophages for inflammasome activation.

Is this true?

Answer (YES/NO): NO